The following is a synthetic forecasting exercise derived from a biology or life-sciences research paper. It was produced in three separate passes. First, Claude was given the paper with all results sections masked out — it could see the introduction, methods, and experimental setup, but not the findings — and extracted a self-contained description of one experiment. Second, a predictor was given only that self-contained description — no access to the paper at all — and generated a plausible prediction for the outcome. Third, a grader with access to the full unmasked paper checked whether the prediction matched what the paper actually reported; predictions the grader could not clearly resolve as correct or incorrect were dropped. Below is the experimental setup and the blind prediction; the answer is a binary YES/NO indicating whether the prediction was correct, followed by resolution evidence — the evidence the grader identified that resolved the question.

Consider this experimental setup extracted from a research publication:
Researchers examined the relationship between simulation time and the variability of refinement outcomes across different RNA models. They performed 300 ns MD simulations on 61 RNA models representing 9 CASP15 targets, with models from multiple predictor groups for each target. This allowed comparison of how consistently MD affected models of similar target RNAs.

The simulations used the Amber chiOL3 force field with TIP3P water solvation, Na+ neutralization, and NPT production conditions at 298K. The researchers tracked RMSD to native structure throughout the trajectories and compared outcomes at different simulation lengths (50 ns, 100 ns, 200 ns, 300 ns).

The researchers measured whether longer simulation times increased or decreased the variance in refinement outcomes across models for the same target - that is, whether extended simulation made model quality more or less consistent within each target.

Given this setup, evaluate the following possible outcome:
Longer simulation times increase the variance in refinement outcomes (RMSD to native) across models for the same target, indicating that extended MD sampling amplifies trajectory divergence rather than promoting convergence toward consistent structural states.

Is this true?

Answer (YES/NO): YES